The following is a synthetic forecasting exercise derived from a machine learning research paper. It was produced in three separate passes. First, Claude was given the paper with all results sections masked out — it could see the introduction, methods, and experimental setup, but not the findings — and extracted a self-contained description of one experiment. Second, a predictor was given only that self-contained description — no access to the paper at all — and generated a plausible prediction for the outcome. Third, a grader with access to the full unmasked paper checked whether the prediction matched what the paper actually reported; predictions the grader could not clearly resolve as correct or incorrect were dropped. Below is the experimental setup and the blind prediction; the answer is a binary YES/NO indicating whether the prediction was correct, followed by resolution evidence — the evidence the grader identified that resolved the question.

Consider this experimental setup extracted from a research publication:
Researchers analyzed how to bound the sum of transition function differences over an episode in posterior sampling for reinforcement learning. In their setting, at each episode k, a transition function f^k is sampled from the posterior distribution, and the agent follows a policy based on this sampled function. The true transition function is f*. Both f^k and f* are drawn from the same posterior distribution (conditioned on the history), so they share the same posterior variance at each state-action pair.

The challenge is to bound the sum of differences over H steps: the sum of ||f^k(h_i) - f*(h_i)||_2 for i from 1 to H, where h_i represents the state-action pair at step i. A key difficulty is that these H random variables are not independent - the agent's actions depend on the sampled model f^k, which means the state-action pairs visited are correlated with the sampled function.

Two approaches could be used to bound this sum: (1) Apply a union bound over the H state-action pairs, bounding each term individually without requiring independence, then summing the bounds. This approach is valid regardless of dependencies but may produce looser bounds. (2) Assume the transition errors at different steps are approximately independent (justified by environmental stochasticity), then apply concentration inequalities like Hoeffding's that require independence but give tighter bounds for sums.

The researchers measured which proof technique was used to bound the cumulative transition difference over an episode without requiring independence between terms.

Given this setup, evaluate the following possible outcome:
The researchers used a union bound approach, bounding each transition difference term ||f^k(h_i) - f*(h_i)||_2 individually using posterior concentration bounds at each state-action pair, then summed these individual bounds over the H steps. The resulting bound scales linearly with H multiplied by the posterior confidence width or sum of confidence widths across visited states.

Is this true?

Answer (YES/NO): YES